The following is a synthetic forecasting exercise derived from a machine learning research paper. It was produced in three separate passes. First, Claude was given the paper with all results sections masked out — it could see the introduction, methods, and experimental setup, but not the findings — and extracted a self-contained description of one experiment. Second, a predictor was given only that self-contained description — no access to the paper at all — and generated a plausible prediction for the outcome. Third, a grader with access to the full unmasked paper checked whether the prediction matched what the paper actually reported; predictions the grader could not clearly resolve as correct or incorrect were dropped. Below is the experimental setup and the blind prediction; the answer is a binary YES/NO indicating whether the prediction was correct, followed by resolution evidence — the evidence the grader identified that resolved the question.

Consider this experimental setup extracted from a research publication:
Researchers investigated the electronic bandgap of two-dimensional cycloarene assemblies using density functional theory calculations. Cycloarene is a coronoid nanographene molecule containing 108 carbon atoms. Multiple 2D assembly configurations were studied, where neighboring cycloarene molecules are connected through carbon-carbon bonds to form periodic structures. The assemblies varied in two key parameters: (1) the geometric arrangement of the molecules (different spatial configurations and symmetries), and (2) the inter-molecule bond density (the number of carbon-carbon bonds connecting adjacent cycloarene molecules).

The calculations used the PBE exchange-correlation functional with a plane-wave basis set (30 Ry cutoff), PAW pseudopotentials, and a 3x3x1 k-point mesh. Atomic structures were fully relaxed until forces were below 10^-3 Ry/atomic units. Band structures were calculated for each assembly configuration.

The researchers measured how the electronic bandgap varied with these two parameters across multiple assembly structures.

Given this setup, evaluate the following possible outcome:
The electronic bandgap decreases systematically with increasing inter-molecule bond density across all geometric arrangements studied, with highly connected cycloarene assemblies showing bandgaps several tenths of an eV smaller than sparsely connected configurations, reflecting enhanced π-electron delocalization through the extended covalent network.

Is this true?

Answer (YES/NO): YES